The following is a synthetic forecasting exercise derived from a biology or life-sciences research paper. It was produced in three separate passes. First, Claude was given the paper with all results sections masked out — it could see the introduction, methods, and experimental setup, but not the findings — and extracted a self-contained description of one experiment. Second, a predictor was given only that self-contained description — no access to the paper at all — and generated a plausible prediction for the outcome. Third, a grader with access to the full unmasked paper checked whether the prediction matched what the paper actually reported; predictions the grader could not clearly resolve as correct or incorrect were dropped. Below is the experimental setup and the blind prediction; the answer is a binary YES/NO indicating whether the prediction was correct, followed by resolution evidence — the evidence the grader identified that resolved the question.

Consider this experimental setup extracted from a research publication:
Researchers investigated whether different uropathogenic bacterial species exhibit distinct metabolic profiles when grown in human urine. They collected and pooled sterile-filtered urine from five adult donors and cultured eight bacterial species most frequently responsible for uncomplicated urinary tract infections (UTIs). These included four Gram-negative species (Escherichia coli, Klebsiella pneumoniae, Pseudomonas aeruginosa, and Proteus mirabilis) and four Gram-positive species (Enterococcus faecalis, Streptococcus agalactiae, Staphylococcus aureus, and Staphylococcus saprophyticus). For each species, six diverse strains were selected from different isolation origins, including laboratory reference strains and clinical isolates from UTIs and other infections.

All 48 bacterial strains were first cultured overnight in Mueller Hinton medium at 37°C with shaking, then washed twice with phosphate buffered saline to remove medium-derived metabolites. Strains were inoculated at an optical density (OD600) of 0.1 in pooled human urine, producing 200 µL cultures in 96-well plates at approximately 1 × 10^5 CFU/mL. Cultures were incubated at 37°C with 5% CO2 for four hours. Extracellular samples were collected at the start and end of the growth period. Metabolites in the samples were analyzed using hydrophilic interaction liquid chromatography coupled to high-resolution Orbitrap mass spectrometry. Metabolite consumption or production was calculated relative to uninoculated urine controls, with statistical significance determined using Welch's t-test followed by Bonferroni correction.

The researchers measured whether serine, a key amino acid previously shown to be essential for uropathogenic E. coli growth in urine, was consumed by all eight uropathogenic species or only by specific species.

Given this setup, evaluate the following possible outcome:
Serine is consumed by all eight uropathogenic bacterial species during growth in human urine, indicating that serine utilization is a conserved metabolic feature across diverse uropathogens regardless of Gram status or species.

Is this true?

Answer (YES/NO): NO